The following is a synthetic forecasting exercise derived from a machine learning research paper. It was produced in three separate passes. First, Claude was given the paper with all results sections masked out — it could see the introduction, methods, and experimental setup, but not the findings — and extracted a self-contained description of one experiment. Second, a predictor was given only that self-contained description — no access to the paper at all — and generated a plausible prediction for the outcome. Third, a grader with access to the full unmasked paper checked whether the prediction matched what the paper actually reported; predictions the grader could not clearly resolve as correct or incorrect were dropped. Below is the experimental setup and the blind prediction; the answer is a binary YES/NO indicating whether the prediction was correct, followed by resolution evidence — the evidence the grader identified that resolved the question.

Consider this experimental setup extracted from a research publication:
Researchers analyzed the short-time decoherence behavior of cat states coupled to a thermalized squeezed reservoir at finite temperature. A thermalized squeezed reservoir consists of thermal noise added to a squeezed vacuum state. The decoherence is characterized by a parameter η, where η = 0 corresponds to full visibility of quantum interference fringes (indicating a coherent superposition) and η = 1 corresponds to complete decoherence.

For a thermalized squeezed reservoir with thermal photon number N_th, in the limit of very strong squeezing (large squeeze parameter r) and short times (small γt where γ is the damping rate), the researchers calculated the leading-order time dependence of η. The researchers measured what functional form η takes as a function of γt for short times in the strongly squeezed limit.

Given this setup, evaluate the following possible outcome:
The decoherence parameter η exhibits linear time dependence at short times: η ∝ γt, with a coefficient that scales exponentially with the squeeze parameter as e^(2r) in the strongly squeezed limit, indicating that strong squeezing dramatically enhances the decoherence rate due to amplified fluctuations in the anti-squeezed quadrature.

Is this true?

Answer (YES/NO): NO